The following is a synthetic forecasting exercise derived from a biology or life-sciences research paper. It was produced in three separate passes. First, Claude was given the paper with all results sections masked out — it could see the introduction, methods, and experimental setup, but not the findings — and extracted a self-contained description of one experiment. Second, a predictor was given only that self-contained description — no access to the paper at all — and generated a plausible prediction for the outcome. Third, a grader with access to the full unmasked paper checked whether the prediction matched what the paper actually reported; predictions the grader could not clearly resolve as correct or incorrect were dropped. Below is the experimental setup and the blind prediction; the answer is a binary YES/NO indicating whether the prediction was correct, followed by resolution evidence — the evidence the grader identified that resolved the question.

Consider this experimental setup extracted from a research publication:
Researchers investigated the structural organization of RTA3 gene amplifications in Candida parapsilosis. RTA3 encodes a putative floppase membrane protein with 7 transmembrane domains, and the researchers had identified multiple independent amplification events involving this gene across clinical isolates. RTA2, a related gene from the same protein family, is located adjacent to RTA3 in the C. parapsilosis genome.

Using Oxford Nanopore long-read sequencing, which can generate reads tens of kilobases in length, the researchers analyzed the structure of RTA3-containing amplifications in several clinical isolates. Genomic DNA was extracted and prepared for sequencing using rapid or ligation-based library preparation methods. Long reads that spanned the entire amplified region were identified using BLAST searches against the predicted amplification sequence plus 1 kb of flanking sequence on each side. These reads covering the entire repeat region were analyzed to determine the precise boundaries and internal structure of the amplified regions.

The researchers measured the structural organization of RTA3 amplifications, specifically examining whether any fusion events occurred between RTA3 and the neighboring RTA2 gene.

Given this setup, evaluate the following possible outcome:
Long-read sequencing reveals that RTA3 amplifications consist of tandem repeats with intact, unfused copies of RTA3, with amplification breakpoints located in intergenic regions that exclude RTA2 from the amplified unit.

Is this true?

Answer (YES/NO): NO